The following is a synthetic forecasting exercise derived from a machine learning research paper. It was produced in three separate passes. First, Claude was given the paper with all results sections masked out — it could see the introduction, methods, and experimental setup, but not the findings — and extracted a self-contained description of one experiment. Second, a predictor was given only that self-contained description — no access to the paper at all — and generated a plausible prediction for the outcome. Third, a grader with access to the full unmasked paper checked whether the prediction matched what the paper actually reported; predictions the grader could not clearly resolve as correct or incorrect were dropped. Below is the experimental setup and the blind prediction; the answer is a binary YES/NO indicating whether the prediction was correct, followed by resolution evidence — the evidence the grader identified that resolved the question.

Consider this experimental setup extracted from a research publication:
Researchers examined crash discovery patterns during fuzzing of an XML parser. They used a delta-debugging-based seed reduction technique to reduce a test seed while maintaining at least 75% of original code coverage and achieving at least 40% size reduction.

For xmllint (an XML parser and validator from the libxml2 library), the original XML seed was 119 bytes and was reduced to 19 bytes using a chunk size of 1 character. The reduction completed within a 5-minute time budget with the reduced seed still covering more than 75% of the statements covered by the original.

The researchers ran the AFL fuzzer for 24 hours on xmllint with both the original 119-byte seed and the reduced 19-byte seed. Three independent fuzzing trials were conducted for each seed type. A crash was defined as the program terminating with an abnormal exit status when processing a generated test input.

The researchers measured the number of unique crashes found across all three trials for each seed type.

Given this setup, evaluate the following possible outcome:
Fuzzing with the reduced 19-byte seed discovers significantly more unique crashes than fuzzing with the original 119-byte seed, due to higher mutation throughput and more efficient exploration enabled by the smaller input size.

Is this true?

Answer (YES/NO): NO